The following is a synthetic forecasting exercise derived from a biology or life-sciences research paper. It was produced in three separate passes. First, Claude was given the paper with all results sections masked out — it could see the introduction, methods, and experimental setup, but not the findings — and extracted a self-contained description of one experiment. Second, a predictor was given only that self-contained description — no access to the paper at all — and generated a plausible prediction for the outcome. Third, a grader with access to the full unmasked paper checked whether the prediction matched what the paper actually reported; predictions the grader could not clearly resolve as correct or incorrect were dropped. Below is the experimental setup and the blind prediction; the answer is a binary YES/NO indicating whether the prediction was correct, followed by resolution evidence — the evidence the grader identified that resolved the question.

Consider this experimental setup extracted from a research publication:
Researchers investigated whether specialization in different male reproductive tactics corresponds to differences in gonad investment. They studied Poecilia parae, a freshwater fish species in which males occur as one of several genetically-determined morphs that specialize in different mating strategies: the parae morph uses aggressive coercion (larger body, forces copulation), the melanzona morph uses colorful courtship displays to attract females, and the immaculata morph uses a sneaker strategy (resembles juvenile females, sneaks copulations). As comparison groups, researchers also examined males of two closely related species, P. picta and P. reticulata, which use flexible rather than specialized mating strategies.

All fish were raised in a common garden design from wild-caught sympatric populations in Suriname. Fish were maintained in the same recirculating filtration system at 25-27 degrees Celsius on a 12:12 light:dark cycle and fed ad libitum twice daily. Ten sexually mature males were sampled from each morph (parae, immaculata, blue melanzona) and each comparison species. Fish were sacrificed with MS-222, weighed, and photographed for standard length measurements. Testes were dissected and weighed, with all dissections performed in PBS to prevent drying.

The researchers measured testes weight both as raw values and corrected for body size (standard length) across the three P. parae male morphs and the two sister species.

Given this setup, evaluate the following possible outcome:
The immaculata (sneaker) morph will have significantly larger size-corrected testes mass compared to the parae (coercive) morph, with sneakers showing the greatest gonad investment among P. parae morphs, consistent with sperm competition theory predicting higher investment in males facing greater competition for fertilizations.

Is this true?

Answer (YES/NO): YES